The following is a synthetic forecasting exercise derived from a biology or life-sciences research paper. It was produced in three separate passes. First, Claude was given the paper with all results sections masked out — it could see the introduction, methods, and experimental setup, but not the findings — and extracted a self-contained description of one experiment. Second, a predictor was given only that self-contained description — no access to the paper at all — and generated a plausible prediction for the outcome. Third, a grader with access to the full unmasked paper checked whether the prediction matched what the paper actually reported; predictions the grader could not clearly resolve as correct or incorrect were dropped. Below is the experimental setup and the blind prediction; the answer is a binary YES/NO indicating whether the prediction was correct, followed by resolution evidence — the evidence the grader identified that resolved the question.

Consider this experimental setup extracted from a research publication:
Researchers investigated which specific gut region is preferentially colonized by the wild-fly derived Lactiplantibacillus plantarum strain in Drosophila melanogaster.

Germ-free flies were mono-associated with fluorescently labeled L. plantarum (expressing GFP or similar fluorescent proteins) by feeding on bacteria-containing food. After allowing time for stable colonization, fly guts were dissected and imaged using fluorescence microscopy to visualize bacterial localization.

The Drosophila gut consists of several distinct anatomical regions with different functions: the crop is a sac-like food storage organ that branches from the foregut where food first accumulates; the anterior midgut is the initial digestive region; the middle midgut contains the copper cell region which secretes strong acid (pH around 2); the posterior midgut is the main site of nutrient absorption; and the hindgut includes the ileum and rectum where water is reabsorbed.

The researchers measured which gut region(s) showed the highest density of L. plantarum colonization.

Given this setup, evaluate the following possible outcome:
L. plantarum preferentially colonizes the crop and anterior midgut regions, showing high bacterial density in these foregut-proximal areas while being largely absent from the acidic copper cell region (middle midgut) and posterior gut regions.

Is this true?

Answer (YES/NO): NO